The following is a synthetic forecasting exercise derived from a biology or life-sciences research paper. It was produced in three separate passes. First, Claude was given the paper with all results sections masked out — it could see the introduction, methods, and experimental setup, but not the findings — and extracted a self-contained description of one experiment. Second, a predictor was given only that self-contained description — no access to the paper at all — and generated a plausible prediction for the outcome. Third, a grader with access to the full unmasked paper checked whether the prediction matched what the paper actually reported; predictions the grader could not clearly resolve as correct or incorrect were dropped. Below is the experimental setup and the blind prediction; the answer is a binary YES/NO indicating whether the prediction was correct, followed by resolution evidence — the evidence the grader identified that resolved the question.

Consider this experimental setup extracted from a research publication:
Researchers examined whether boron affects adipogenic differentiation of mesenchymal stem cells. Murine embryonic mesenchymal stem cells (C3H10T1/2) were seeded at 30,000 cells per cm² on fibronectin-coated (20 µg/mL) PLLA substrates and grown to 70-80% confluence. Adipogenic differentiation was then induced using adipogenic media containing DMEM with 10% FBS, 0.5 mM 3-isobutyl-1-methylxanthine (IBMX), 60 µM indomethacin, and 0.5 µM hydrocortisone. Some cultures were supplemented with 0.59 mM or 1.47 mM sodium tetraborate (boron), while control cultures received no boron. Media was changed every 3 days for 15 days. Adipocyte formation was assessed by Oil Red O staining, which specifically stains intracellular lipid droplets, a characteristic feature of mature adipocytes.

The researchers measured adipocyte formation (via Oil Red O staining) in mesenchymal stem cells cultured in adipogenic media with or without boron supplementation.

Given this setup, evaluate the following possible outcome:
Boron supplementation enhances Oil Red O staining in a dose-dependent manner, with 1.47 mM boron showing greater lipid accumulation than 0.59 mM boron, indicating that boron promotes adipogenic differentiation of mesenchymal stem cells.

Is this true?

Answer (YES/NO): NO